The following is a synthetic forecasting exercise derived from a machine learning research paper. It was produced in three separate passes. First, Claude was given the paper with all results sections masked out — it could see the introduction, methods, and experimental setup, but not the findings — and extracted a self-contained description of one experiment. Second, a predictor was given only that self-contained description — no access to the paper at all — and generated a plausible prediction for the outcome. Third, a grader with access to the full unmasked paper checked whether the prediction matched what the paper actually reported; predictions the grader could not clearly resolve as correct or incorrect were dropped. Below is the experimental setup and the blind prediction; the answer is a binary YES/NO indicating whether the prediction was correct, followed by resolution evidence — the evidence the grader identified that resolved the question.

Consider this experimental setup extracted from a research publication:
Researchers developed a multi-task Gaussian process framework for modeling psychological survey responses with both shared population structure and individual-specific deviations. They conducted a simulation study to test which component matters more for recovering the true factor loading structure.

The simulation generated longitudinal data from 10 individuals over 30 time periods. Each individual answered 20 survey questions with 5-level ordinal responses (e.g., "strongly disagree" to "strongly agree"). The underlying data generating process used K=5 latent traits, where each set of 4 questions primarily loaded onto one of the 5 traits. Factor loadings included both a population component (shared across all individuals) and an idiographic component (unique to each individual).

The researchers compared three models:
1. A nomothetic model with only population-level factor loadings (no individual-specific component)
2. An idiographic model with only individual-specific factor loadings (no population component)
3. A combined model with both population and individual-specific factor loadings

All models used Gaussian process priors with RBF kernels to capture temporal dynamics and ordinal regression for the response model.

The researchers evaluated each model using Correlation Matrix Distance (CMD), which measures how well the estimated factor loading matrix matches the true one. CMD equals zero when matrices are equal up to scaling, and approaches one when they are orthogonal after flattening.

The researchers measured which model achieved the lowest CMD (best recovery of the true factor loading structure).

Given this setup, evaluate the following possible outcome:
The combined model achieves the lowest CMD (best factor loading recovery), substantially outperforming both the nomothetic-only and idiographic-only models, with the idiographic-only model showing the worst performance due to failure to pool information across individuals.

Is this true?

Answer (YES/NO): YES